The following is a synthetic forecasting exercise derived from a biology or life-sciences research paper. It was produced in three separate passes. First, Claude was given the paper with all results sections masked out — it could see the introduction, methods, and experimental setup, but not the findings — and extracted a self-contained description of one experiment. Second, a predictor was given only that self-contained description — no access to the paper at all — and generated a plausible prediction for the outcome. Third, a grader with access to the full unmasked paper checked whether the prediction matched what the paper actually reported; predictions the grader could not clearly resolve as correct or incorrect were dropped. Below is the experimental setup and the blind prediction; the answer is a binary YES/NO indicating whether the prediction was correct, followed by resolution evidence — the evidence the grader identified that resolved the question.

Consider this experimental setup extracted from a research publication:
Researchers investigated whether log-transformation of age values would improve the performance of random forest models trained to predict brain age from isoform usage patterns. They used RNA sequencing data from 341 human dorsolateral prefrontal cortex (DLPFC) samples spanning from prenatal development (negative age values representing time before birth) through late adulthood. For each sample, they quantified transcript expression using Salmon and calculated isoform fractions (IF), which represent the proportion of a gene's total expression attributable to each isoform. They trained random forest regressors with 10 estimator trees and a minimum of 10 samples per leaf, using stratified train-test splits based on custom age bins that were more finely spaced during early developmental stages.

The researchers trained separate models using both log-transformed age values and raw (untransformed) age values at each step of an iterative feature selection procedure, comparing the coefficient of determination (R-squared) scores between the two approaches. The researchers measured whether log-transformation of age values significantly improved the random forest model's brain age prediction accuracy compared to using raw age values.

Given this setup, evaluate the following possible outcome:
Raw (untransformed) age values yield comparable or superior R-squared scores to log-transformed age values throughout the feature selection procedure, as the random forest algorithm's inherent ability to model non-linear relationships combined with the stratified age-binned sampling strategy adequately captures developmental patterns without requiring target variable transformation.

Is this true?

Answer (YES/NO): YES